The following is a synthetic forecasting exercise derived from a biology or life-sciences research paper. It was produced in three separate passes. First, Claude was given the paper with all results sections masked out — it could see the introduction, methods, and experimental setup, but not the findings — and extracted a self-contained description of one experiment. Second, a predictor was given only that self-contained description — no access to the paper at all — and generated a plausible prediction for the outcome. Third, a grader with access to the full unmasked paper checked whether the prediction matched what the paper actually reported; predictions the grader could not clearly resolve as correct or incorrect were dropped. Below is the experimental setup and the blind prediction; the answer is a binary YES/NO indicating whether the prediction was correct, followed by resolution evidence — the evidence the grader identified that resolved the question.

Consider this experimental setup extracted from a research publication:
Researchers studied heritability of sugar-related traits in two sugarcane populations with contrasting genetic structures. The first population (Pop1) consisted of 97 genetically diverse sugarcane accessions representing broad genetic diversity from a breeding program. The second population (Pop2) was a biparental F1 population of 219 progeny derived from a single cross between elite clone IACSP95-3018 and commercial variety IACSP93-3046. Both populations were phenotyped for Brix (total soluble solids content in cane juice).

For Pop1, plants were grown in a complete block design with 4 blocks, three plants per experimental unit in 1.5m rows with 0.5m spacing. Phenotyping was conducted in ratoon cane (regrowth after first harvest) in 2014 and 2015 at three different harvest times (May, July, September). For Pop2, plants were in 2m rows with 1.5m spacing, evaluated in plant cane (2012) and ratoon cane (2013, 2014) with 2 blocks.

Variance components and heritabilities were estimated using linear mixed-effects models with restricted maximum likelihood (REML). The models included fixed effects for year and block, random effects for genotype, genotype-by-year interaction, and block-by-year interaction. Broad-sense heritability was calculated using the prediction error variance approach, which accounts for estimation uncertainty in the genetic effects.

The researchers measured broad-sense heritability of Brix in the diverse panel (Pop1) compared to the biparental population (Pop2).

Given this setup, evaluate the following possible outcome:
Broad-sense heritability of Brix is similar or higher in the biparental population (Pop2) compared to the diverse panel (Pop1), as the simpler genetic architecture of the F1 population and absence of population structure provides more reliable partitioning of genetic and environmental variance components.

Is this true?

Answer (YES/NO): NO